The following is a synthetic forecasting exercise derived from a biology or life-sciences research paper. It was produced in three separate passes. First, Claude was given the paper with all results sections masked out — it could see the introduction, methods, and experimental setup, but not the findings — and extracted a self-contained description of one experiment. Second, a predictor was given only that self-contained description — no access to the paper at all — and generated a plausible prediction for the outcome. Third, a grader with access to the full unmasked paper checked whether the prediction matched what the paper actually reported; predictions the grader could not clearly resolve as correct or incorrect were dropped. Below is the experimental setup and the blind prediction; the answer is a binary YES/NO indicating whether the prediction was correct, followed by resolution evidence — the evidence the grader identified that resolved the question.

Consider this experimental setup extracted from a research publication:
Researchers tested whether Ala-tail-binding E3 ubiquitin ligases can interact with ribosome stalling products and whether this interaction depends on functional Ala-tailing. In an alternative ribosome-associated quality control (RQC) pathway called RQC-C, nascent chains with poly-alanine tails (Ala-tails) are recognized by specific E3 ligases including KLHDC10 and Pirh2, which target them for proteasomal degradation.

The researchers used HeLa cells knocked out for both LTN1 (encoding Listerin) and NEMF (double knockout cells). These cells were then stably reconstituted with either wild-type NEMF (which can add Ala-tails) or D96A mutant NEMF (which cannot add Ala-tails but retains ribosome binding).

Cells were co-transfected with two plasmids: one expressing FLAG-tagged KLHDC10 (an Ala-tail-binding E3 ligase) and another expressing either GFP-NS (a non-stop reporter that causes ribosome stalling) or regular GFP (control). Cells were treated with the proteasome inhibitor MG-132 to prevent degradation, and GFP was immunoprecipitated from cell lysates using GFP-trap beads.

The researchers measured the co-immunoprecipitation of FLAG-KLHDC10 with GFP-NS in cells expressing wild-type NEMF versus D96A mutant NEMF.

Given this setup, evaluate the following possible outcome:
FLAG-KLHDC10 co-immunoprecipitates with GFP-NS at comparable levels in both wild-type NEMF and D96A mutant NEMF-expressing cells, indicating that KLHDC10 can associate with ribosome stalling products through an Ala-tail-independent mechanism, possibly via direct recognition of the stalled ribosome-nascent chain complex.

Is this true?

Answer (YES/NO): NO